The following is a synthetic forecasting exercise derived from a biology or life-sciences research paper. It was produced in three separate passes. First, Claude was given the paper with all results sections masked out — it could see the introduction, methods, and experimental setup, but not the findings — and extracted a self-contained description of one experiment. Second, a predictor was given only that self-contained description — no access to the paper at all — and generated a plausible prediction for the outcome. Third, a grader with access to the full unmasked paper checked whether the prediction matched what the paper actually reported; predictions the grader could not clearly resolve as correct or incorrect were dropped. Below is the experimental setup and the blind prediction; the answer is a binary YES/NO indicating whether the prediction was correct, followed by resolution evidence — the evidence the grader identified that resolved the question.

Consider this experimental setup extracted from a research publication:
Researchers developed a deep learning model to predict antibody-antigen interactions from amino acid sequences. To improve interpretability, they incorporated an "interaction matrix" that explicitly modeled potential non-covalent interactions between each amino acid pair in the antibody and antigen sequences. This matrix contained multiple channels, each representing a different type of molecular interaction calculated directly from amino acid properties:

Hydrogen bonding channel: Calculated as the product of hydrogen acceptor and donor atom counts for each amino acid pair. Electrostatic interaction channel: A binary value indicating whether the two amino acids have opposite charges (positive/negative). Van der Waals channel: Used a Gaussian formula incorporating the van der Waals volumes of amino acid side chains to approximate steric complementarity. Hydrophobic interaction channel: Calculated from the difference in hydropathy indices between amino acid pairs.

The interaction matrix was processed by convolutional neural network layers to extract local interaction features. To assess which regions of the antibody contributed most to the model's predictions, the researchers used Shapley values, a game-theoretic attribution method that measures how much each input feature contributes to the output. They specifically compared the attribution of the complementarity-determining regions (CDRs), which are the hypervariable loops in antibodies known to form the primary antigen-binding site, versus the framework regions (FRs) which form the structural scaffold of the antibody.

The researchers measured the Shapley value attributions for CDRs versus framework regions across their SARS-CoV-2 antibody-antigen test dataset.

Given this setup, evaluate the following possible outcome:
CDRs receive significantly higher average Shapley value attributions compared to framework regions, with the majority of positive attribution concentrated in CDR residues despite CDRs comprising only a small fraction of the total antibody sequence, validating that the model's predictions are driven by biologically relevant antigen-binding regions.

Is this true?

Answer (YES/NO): YES